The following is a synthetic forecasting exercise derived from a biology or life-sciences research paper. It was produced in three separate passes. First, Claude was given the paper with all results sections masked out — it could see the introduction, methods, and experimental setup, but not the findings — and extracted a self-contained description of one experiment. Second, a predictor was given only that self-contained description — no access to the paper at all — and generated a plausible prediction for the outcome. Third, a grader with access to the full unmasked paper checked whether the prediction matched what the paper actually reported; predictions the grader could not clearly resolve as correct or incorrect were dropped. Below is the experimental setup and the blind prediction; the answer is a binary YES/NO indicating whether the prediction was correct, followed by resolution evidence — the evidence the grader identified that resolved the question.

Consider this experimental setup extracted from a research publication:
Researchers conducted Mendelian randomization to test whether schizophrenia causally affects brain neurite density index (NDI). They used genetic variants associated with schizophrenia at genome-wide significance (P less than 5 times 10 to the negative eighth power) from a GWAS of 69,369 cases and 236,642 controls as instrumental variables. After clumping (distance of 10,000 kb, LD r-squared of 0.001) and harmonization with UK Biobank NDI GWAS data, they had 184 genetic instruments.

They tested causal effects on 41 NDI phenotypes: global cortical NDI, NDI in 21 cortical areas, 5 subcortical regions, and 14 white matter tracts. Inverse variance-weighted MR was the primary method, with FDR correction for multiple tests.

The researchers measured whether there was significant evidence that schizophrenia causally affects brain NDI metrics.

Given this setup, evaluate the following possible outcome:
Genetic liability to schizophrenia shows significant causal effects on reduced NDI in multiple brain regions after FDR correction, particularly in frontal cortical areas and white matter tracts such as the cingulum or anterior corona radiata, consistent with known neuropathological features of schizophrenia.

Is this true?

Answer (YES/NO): NO